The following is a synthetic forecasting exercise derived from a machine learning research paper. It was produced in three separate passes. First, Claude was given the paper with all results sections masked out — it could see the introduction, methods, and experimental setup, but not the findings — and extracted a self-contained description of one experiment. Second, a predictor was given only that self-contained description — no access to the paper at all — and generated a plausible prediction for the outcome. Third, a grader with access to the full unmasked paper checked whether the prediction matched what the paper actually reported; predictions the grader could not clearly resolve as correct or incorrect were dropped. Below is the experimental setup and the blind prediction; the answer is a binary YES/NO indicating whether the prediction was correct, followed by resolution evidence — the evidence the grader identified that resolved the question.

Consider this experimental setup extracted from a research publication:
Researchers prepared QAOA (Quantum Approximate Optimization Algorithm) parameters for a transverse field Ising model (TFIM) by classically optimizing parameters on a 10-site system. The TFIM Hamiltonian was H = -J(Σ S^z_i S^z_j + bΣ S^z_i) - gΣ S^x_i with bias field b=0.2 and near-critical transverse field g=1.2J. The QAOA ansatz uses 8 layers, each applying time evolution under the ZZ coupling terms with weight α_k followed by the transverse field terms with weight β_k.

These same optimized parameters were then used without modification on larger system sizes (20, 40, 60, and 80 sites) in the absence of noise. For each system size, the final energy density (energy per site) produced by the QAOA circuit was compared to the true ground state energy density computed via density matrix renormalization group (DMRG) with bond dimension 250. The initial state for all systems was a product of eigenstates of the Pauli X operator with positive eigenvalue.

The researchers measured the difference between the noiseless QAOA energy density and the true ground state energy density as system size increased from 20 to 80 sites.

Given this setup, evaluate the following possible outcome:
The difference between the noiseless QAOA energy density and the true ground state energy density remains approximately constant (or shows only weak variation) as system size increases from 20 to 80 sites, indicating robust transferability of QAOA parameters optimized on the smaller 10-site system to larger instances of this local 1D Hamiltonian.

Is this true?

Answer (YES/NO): YES